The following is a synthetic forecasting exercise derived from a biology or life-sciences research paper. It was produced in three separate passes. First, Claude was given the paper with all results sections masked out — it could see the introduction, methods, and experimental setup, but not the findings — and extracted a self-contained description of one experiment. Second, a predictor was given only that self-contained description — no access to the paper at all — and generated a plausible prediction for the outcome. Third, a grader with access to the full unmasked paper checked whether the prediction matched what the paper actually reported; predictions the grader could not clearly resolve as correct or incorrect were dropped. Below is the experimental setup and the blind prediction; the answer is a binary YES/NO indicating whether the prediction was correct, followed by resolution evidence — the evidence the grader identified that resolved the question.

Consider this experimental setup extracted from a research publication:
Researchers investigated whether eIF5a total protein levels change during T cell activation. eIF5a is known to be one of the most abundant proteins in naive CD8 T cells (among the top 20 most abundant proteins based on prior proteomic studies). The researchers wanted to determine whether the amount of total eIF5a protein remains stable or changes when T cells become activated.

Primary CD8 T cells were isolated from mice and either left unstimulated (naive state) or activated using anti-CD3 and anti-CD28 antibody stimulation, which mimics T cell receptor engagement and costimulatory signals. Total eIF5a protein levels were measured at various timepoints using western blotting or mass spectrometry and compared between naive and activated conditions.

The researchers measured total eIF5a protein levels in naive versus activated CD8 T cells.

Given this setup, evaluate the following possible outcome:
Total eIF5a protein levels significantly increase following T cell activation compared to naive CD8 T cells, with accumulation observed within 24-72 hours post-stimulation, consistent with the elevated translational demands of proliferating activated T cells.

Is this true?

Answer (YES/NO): YES